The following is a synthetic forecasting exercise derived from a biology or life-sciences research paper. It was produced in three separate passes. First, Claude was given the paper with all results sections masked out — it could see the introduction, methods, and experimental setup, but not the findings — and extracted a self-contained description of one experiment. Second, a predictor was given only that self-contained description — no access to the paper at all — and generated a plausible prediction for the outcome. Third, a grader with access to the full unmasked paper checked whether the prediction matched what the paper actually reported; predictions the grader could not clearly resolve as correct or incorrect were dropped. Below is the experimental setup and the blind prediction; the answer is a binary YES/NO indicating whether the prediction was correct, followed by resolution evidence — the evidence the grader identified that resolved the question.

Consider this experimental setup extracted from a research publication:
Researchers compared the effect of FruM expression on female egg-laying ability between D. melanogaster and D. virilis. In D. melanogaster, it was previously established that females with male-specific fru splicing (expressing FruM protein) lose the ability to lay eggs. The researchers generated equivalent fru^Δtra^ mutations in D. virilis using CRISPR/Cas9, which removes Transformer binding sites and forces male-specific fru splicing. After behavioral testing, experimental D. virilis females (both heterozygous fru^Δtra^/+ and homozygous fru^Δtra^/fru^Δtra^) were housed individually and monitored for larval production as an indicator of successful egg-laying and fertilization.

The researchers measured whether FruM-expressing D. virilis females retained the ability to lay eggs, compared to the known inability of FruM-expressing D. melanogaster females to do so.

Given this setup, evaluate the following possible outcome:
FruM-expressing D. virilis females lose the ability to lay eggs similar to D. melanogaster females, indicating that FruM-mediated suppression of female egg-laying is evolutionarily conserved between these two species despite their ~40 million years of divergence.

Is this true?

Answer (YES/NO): NO